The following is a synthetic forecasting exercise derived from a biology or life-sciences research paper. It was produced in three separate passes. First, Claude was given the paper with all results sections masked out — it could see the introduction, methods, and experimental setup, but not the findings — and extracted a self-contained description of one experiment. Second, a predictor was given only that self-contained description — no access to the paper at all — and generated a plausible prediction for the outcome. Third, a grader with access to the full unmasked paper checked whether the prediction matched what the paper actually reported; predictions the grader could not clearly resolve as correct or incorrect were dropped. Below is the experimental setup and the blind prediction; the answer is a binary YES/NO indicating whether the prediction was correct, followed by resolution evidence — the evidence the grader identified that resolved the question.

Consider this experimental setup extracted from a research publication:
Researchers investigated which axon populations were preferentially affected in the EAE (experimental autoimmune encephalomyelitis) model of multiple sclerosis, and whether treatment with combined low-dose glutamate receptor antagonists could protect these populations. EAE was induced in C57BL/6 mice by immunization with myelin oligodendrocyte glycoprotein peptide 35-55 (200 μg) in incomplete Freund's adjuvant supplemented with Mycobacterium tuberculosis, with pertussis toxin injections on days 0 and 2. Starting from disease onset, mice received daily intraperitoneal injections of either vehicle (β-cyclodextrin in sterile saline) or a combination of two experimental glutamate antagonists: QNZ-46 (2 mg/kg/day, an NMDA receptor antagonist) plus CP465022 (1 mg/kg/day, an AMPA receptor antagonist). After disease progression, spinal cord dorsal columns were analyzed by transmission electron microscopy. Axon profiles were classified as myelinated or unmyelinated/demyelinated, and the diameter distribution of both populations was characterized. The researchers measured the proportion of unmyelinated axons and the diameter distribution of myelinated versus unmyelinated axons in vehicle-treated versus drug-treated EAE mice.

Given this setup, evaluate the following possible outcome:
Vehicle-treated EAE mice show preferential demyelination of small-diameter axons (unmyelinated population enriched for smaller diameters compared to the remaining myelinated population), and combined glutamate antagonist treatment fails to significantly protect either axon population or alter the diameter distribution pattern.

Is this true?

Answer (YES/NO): NO